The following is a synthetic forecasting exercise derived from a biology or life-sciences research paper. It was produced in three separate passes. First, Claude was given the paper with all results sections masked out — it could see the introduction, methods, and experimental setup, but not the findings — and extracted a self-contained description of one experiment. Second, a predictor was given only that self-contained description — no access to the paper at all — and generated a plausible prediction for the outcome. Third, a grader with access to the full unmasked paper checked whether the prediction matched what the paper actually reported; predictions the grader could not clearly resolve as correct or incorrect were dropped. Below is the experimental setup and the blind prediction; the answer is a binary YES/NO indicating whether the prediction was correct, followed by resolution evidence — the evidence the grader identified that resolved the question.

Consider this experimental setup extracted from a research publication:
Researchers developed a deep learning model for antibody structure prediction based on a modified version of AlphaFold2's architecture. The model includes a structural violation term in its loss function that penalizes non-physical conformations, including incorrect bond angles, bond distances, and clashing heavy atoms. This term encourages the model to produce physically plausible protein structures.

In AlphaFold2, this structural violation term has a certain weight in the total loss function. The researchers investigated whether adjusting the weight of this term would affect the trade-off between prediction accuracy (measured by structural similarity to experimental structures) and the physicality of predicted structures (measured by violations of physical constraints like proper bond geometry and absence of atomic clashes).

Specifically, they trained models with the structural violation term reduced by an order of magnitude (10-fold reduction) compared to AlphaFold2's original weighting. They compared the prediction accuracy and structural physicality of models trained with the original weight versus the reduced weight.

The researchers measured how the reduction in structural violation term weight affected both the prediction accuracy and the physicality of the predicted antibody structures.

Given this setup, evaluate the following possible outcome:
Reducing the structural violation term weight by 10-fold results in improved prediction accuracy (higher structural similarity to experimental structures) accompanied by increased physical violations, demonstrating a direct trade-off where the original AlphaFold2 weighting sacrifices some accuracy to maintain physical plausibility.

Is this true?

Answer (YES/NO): NO